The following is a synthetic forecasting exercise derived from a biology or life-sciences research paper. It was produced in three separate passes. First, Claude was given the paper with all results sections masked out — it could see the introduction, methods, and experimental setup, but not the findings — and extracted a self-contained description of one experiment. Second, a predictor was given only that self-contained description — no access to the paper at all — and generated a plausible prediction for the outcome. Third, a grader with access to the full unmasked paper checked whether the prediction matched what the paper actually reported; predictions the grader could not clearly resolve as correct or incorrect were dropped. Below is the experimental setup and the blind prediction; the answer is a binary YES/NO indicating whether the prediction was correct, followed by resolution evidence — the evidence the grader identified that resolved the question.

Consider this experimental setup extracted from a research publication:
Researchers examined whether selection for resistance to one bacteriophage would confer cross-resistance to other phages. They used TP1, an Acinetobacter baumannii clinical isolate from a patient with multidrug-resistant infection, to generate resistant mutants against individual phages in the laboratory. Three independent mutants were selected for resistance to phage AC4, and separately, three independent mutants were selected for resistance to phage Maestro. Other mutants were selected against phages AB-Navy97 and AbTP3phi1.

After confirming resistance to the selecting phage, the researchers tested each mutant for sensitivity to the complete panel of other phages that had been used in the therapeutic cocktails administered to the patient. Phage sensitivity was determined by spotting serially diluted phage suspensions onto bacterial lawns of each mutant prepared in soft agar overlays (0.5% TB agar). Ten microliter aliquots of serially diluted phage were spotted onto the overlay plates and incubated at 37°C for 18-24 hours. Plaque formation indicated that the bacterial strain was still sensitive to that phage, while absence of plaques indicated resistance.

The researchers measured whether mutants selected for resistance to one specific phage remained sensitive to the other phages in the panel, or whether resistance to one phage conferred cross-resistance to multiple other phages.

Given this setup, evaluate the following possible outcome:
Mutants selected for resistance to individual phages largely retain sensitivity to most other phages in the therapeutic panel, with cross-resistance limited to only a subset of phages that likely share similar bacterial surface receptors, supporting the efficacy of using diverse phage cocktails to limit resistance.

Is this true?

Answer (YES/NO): NO